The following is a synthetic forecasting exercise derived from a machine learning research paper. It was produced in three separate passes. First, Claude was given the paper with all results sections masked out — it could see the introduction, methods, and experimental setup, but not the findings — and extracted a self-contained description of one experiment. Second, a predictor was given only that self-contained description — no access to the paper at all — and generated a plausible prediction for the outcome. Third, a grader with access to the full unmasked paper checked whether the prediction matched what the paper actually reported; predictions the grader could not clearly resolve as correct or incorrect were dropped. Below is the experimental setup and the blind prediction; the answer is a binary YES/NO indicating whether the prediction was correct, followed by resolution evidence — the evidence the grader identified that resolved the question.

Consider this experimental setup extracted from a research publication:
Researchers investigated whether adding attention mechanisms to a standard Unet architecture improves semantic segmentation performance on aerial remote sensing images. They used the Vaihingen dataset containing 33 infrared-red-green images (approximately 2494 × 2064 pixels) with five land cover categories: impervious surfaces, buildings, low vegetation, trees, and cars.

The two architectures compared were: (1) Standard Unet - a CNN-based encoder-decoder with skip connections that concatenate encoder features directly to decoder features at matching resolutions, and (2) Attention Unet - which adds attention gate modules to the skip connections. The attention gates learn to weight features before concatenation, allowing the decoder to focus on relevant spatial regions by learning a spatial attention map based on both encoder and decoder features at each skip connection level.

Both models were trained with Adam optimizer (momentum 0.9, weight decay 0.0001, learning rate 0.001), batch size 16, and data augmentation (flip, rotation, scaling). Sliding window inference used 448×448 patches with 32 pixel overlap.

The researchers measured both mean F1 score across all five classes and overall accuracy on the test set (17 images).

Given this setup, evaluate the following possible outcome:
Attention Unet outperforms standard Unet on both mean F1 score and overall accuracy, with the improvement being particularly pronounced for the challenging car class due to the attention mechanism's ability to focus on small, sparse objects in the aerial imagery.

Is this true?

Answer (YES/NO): YES